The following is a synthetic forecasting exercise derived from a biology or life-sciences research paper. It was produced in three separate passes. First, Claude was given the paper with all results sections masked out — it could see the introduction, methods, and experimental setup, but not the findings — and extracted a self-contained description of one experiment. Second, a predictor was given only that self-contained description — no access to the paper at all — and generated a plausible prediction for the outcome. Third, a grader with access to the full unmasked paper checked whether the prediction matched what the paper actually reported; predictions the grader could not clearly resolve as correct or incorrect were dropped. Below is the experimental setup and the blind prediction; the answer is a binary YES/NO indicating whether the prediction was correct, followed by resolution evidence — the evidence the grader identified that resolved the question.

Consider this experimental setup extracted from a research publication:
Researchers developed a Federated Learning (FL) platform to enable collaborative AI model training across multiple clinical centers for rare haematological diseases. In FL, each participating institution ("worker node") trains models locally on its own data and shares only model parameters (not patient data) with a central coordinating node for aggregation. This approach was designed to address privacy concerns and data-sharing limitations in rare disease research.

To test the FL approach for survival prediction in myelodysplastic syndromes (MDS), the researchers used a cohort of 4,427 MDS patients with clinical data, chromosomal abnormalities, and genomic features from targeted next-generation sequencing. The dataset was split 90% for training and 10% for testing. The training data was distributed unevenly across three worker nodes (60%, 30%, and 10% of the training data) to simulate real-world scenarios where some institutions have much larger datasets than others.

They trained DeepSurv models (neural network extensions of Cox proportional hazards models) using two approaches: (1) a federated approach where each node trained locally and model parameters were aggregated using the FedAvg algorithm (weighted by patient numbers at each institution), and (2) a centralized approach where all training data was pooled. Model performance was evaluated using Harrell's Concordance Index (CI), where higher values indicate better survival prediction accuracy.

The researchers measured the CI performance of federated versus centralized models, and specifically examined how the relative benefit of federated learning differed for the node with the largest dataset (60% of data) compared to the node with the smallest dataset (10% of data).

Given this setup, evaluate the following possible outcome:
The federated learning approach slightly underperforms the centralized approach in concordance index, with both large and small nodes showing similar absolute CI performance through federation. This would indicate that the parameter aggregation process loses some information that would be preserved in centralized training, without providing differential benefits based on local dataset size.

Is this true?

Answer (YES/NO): NO